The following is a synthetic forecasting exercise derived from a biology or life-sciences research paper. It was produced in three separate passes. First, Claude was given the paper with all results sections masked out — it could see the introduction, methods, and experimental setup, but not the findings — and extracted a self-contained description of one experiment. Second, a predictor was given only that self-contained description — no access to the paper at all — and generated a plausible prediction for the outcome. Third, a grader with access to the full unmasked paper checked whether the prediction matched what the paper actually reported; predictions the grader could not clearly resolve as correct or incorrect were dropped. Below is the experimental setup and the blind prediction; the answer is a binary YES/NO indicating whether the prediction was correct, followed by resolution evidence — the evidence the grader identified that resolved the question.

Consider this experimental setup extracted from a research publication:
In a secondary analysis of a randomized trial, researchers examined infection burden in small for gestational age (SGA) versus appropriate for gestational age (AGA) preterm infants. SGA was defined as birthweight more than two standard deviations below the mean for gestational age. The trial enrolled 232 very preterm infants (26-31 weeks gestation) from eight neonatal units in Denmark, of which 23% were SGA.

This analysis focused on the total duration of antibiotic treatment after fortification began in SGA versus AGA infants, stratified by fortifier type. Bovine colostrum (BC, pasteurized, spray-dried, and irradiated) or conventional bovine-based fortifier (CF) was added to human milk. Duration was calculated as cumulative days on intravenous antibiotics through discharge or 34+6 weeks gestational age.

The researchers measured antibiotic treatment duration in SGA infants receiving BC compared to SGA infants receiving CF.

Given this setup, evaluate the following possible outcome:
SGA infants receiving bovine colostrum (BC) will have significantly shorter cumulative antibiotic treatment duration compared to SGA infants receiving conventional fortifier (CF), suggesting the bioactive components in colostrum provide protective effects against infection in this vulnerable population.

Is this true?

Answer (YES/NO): NO